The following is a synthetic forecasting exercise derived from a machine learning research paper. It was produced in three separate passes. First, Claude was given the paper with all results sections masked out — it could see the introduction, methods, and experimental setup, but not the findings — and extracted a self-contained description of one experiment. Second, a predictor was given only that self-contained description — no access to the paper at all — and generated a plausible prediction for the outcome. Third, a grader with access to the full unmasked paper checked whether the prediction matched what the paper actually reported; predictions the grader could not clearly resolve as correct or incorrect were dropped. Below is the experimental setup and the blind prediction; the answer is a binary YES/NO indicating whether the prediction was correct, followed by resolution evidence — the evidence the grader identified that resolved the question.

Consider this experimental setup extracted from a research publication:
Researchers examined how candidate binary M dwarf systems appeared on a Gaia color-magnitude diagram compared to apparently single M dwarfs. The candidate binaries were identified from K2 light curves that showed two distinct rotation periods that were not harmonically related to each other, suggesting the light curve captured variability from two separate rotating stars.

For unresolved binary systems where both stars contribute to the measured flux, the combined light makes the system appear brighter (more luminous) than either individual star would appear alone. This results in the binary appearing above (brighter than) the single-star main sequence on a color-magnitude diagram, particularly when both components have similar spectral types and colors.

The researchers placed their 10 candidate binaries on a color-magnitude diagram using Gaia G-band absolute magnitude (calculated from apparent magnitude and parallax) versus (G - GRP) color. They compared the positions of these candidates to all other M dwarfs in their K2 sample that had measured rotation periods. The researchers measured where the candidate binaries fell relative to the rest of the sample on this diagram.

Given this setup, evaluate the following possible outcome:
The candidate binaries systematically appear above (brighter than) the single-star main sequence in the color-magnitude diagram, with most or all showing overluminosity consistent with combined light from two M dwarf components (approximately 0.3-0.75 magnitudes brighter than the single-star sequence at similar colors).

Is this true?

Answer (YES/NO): YES